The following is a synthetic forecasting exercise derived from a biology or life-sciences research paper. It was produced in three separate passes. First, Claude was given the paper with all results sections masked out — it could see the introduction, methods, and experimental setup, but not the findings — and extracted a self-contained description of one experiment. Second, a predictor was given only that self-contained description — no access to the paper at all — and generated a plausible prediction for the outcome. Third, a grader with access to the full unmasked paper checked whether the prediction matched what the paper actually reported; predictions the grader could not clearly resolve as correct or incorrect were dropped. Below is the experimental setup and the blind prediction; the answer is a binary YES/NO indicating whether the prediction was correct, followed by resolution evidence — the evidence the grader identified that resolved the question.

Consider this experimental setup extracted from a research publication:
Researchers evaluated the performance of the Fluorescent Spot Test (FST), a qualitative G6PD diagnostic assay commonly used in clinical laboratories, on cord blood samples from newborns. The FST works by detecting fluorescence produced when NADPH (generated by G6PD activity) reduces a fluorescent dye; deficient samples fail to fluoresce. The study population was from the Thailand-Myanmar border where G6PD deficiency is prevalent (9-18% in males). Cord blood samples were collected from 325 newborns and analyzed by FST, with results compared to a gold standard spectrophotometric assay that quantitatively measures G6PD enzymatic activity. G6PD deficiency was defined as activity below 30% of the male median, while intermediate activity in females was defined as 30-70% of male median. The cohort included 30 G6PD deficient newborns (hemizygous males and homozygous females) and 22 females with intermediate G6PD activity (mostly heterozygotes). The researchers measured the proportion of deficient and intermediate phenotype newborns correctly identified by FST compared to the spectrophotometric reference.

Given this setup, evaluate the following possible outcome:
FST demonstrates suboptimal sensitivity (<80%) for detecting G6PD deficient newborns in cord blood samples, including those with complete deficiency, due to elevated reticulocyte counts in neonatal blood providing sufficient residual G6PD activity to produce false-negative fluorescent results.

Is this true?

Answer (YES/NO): YES